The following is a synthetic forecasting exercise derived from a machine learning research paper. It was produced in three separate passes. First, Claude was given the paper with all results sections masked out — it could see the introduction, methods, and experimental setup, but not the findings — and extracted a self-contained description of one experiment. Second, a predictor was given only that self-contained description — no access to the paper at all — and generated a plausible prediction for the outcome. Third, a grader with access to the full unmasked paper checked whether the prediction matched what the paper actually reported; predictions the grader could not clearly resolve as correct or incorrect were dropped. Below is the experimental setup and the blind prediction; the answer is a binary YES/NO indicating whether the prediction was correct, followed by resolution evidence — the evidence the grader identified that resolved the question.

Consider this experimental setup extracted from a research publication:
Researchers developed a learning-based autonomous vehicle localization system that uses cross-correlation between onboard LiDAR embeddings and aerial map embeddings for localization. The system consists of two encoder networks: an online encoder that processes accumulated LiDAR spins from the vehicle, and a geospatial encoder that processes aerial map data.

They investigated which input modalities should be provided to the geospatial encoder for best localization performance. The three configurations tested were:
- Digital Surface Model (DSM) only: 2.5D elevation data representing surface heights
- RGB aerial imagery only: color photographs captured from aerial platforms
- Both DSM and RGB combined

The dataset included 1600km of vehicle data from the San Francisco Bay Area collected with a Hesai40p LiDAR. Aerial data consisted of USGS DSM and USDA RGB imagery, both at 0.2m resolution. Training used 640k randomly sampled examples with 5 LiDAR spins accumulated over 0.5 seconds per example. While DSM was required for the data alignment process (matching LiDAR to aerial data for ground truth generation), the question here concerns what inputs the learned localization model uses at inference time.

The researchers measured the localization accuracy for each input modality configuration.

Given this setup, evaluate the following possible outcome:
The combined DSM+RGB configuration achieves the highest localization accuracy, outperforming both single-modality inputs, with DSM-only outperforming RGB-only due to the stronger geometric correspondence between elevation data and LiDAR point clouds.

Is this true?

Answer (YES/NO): NO